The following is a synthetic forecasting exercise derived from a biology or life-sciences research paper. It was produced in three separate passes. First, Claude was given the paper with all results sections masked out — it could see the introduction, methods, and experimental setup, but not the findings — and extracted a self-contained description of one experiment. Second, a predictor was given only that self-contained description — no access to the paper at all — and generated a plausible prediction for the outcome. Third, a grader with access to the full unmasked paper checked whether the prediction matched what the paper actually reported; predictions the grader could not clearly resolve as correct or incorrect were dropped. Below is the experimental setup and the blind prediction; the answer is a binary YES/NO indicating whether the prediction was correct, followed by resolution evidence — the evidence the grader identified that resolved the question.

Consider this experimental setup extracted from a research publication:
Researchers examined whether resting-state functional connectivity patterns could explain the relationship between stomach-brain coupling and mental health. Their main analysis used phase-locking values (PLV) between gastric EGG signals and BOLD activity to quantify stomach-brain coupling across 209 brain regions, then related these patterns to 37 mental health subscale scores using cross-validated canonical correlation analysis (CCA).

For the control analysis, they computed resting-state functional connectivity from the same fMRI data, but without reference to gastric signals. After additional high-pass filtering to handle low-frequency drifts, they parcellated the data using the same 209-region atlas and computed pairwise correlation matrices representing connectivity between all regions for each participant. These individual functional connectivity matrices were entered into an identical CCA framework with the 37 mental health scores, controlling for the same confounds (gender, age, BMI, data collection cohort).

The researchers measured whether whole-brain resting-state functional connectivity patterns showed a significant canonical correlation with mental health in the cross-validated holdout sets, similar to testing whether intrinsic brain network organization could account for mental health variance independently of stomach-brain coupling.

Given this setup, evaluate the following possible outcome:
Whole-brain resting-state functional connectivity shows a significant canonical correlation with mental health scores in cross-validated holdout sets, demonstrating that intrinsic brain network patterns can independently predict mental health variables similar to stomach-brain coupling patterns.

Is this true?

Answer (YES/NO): NO